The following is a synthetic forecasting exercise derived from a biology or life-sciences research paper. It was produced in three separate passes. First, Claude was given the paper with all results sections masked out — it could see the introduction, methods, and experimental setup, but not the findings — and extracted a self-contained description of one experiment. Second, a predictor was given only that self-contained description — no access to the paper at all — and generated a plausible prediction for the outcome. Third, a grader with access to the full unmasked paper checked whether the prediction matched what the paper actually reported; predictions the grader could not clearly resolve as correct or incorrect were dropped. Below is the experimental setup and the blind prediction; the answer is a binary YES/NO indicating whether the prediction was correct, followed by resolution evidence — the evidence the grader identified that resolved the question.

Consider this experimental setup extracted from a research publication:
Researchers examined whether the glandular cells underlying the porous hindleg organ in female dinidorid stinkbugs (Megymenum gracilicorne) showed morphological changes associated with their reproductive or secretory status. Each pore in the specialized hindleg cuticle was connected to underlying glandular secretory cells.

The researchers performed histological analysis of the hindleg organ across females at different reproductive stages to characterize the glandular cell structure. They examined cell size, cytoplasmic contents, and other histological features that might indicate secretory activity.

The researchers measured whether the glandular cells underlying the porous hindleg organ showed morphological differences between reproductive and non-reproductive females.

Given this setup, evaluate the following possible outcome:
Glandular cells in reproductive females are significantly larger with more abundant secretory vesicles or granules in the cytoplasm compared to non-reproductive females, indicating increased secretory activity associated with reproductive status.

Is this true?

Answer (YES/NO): NO